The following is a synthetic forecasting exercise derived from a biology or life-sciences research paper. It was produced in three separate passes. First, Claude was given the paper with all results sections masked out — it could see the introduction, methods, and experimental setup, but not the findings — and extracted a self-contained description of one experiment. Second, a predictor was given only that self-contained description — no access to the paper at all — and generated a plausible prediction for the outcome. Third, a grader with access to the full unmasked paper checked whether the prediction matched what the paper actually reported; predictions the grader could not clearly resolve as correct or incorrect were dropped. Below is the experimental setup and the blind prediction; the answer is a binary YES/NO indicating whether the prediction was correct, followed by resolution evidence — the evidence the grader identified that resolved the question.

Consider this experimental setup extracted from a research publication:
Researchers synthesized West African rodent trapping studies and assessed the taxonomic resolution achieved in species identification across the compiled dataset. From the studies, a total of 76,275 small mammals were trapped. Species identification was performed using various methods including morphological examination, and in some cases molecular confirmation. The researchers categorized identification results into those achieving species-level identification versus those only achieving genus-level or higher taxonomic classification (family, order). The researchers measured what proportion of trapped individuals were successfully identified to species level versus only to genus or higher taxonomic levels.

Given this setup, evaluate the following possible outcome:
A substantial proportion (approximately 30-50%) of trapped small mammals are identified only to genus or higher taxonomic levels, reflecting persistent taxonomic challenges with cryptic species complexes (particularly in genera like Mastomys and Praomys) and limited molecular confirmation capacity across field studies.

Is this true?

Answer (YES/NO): NO